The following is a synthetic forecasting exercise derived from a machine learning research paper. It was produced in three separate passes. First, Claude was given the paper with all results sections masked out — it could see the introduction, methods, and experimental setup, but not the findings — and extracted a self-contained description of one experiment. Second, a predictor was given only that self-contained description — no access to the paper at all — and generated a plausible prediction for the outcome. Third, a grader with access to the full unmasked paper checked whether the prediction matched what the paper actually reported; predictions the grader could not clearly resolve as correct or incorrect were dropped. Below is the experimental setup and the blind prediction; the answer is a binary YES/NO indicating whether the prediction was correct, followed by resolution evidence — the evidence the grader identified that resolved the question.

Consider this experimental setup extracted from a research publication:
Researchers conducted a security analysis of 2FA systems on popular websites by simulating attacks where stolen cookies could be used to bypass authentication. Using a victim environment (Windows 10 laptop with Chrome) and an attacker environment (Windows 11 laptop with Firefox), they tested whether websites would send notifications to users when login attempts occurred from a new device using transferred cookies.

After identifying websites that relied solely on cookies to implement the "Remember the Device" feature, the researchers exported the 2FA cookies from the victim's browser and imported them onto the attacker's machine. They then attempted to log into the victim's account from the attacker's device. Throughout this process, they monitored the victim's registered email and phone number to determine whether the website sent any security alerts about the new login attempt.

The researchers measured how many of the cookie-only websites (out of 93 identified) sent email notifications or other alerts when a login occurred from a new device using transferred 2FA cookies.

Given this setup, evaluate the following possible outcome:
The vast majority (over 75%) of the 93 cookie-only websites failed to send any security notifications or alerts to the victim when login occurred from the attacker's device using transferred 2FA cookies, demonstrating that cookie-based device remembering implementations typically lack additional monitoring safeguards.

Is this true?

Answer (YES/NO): NO